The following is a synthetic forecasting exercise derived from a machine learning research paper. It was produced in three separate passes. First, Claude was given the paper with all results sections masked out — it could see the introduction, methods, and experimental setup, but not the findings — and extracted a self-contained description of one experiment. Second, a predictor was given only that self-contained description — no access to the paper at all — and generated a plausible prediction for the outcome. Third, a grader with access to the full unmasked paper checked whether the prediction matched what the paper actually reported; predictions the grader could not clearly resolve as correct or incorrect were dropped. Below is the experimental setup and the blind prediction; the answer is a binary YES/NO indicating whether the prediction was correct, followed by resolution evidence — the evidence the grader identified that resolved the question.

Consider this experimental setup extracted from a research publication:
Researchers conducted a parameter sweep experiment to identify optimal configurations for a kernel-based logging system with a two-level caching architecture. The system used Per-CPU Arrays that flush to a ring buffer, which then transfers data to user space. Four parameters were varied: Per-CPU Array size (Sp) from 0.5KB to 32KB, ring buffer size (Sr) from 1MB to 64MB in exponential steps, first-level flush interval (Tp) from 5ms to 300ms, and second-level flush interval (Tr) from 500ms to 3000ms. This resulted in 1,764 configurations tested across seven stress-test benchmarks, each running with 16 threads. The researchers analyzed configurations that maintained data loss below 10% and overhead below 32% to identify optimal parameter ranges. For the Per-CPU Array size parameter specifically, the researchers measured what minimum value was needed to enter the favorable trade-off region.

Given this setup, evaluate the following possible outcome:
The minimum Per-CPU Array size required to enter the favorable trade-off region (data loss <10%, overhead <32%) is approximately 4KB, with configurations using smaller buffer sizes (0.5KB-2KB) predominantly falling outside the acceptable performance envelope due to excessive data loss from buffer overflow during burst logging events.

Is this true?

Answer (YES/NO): NO